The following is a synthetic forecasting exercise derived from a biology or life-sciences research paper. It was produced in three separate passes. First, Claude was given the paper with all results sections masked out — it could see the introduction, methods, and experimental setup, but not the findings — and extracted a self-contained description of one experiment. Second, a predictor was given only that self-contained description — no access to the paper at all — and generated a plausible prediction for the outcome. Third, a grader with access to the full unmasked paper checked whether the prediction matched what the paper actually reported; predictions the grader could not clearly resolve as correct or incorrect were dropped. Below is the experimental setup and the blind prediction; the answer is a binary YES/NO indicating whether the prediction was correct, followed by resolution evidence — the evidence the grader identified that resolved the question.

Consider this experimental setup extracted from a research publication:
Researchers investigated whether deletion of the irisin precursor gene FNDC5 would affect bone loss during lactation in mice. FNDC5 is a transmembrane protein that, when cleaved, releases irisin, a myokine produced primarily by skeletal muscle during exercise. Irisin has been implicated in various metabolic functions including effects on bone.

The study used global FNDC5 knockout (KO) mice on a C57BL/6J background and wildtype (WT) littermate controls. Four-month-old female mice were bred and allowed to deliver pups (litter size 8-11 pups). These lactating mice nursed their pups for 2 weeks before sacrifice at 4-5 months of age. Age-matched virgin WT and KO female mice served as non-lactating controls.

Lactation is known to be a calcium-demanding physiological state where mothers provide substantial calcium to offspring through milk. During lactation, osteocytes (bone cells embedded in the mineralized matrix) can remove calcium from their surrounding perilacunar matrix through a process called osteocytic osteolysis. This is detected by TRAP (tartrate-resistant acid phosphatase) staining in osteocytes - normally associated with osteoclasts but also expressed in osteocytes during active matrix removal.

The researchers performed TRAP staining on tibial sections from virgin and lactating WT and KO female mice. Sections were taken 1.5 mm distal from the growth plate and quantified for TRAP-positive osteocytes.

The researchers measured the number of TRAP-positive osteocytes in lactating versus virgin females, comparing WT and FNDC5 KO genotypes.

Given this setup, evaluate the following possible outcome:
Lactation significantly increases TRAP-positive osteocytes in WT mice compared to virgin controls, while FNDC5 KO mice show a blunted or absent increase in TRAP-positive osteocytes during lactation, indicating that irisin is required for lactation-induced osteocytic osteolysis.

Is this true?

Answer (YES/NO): NO